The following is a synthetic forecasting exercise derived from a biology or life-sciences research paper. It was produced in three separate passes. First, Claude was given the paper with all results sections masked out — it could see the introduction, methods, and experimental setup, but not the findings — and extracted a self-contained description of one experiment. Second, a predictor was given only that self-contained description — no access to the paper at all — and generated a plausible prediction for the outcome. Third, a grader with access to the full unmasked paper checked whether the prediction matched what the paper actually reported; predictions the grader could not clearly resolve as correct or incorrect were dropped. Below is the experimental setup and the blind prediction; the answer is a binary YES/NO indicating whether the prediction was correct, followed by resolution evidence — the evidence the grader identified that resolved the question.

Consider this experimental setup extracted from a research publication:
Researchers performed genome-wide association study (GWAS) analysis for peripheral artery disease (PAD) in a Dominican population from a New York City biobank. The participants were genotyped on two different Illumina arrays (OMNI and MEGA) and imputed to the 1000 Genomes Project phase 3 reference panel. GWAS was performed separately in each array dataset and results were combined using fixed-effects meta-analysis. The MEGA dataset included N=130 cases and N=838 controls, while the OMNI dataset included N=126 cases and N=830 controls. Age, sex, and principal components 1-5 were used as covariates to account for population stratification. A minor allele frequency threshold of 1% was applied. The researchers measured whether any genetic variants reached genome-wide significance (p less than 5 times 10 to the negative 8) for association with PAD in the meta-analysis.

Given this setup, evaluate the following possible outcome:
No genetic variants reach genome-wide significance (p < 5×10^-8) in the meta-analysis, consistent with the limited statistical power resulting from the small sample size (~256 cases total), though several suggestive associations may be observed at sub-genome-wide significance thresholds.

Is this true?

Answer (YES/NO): YES